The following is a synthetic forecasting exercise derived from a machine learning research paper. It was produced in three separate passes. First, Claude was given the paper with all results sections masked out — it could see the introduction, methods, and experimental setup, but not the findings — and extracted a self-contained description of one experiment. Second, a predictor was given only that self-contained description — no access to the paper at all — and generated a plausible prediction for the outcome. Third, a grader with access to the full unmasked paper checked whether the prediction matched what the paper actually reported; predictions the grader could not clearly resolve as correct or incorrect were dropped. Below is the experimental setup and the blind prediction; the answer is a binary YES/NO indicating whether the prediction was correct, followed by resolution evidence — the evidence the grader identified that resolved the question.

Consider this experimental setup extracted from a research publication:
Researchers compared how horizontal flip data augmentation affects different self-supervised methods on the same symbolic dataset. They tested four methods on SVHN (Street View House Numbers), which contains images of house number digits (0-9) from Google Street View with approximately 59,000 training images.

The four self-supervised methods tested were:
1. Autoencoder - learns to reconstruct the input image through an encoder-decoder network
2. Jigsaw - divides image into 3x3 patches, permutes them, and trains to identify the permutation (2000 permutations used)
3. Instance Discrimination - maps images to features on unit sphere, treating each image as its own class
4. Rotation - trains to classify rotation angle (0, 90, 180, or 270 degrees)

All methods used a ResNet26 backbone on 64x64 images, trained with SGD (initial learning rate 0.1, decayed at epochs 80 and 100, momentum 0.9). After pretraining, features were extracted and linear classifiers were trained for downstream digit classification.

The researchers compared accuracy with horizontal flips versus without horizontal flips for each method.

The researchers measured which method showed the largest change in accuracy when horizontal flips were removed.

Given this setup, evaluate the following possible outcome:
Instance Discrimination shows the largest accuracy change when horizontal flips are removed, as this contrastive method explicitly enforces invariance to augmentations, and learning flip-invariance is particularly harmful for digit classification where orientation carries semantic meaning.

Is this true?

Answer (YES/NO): NO